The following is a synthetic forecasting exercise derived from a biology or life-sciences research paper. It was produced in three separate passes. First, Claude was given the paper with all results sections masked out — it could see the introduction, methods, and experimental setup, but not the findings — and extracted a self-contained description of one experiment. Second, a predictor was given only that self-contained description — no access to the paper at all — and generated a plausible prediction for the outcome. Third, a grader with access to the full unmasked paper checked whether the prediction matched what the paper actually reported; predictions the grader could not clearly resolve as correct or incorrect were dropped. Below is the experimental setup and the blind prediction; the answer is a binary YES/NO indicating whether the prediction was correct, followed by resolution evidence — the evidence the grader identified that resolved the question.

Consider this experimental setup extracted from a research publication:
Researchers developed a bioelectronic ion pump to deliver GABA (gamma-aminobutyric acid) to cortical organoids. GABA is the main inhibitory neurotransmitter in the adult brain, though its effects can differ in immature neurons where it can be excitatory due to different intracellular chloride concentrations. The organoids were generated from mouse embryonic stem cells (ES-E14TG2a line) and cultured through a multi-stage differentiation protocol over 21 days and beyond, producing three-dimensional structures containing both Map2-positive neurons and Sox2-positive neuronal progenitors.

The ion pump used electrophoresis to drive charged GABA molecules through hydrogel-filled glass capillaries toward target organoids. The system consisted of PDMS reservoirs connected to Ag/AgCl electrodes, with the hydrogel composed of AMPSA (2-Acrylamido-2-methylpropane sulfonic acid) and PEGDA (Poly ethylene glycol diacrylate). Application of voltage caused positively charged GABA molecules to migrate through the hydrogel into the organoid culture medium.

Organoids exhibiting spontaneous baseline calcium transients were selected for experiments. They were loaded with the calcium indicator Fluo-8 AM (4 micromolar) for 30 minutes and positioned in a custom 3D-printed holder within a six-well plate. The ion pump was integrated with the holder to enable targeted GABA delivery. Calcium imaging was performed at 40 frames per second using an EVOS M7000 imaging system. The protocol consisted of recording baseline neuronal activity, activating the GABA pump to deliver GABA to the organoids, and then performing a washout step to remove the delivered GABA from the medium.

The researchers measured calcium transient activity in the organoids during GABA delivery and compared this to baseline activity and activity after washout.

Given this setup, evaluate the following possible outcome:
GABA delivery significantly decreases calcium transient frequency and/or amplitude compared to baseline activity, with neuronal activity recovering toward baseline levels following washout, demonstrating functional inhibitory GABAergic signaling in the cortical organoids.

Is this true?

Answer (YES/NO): YES